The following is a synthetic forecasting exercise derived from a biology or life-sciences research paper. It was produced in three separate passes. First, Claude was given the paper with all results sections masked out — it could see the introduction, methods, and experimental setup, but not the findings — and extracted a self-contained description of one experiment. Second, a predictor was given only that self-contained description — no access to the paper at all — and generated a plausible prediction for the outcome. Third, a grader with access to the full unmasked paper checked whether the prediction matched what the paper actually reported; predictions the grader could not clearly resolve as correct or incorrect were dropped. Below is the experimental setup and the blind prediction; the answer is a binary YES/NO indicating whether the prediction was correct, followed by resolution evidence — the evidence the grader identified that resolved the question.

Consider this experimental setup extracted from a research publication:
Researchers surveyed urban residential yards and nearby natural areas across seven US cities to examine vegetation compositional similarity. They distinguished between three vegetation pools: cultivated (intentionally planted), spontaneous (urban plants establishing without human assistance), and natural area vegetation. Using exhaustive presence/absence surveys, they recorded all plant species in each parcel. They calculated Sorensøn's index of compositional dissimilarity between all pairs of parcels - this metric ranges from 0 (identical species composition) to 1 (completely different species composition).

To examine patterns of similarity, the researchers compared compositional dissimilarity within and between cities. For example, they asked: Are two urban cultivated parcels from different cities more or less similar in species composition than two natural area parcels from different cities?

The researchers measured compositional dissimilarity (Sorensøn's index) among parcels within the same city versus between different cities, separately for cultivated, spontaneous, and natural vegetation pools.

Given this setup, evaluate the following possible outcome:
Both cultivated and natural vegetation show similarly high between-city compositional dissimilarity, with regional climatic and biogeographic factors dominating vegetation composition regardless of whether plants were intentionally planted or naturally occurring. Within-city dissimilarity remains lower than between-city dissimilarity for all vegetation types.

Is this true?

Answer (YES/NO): NO